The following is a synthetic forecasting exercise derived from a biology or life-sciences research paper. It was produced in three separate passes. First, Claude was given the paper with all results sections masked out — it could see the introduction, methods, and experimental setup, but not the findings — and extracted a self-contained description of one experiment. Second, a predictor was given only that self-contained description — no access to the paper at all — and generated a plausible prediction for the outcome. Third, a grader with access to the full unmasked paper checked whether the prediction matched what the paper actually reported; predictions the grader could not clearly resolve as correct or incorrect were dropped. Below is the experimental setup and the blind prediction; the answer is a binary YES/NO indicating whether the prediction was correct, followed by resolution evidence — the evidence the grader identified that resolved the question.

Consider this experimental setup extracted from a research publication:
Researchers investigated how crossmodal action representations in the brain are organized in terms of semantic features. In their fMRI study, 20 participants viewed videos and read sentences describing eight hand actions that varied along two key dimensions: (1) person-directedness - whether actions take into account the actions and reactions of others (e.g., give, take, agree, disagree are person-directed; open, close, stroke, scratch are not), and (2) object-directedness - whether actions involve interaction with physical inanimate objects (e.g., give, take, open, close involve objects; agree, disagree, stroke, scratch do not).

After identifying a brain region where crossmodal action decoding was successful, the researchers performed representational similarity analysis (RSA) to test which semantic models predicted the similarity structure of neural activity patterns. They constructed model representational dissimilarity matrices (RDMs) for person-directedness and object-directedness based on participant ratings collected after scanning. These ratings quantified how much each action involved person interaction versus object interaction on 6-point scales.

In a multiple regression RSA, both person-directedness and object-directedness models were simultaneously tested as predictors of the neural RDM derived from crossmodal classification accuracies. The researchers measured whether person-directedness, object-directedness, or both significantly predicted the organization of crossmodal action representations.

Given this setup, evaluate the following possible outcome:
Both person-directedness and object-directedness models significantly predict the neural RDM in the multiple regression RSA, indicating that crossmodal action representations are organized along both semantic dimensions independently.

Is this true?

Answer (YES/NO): YES